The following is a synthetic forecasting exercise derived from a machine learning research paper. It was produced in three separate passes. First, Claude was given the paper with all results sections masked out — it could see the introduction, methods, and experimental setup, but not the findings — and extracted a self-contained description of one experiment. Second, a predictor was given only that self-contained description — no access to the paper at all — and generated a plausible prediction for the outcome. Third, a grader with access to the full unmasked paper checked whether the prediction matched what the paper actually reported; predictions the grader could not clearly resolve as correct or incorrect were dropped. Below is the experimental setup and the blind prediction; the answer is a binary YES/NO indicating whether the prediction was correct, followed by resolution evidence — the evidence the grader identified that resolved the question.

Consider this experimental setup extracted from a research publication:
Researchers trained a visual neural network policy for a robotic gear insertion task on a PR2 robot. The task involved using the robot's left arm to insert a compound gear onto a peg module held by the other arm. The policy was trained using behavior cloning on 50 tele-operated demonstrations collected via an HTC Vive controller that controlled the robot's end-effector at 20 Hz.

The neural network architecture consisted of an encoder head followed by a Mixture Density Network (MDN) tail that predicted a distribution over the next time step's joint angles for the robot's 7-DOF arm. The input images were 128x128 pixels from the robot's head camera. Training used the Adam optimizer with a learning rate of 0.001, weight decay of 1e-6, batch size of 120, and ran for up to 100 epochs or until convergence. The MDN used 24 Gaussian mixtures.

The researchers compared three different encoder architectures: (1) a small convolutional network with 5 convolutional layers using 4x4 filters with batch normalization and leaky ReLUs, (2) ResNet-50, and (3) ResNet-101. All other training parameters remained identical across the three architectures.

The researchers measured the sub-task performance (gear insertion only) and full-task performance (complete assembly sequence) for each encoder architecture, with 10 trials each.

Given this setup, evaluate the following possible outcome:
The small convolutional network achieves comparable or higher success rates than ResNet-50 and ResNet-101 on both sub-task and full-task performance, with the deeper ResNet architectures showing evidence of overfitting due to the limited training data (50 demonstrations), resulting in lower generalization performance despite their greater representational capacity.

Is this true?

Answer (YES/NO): NO